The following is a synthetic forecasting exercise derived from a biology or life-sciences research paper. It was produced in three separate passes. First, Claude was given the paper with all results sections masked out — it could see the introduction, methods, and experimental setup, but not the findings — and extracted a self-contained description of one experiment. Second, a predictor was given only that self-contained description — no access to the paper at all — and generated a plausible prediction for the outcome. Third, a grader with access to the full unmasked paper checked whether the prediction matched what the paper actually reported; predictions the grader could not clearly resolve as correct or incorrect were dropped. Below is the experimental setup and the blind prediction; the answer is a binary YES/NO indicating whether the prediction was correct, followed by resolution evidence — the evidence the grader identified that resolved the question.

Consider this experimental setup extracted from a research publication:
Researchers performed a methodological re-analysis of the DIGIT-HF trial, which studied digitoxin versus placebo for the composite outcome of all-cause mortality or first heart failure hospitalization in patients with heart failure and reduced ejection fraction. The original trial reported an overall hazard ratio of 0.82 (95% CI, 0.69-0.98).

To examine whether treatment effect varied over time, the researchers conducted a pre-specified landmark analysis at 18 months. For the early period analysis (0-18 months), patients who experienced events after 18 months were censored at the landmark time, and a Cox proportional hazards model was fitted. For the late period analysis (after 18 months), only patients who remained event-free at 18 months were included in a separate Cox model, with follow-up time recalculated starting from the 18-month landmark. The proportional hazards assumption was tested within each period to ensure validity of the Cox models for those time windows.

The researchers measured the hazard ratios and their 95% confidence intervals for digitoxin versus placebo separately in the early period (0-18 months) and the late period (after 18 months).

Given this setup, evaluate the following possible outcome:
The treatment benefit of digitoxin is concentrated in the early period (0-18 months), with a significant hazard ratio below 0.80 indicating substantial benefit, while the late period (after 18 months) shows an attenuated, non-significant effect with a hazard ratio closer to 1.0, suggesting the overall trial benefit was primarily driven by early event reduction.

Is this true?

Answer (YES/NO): YES